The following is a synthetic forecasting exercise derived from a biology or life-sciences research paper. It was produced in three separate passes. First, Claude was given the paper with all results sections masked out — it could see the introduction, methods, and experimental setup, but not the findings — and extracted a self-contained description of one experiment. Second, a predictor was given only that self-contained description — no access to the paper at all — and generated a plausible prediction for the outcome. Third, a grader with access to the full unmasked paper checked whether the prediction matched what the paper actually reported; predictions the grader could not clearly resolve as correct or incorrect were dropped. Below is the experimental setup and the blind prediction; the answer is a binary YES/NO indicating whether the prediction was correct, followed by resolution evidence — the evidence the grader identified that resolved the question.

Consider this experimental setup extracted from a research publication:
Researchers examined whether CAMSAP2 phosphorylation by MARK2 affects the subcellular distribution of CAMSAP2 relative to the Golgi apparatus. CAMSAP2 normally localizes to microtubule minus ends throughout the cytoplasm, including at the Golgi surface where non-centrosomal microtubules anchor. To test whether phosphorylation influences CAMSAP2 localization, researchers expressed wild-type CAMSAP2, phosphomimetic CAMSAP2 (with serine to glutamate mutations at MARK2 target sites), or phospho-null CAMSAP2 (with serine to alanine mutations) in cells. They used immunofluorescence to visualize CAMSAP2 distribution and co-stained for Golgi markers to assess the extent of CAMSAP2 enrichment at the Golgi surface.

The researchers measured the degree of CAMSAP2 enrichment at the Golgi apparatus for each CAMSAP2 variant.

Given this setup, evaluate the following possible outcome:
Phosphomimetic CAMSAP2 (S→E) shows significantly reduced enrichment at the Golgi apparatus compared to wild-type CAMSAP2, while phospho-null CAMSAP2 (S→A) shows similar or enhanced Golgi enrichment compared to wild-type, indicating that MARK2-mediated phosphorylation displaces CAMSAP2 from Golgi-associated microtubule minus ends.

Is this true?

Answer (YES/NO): NO